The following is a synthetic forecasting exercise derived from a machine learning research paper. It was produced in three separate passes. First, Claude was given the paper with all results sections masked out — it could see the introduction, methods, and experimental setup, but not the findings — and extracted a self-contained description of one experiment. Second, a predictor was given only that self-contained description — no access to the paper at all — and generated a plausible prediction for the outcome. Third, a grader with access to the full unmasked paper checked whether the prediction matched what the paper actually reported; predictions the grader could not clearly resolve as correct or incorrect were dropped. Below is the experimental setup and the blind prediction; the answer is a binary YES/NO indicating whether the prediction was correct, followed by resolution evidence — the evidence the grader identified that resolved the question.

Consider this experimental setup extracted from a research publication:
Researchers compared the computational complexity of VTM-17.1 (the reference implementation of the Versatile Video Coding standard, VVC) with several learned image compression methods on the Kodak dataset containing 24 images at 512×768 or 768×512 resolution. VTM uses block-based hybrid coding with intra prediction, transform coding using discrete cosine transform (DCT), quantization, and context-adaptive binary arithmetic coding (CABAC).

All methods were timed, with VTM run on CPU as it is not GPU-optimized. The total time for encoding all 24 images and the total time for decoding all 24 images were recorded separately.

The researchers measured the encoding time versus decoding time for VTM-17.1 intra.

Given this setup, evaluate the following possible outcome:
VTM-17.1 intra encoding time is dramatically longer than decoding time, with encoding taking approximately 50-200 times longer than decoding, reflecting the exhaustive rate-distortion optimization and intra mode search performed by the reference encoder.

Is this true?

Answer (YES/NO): NO